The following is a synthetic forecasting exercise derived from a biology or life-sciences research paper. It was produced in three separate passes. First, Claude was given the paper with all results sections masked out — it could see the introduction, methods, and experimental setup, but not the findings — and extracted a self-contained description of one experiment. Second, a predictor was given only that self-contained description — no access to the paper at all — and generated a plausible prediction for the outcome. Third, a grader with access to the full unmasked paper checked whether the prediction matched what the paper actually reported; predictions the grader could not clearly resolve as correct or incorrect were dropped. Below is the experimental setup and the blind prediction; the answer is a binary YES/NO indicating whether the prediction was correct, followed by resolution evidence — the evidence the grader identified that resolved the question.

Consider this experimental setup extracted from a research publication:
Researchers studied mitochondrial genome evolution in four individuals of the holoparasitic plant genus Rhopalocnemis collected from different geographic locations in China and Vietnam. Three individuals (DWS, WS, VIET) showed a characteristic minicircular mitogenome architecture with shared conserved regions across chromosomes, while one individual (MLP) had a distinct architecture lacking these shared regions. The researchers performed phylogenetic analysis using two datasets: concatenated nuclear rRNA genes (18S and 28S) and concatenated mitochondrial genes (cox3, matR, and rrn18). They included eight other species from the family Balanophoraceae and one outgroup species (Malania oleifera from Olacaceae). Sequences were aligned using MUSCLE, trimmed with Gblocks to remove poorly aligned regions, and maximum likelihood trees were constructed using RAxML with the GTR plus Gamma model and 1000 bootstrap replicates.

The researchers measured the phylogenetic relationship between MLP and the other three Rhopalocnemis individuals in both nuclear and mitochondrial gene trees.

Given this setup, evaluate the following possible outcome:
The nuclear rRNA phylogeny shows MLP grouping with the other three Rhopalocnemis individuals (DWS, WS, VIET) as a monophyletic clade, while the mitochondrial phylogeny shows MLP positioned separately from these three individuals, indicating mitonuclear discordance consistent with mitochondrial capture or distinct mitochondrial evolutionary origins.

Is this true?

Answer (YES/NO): NO